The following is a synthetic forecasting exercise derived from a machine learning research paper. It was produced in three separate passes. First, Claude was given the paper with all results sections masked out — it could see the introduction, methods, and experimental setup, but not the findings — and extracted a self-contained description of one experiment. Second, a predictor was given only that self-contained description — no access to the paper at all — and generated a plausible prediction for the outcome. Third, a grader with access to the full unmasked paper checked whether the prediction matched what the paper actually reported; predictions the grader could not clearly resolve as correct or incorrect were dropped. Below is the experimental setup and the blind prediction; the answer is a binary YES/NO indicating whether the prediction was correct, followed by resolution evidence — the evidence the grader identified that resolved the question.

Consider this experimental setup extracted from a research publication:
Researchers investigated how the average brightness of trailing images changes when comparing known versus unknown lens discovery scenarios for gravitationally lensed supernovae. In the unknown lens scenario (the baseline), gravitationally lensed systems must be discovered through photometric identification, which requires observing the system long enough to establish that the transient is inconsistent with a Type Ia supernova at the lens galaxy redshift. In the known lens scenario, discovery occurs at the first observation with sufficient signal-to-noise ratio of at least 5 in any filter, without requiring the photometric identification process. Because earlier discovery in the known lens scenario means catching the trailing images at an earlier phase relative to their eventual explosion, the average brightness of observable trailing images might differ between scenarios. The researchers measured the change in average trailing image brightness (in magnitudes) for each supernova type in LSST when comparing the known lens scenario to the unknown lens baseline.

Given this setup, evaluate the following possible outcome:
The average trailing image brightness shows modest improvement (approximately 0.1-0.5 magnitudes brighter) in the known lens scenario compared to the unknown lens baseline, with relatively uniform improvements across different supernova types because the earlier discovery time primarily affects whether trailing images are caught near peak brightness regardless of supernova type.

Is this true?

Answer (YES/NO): YES